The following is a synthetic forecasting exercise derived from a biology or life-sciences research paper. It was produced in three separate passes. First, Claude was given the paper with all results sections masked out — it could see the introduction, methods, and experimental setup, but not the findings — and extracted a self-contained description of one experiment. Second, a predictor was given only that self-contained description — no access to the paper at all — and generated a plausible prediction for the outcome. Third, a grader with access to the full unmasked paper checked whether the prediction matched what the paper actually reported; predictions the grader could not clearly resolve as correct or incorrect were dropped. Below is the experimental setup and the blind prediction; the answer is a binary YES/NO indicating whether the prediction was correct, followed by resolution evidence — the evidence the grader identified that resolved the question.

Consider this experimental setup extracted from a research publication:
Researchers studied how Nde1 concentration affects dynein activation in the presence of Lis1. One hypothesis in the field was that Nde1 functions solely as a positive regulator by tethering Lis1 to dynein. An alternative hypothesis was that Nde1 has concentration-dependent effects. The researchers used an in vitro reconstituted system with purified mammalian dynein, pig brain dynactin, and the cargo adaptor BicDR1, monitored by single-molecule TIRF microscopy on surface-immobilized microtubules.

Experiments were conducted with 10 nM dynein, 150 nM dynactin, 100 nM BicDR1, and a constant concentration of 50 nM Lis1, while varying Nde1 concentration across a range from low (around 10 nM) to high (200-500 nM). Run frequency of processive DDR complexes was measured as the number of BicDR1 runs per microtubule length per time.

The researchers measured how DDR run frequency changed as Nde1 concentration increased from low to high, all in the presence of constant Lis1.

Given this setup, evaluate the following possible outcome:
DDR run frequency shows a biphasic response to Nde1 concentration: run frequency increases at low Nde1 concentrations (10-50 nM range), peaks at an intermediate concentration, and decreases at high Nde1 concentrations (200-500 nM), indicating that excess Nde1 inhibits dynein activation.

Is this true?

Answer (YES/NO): YES